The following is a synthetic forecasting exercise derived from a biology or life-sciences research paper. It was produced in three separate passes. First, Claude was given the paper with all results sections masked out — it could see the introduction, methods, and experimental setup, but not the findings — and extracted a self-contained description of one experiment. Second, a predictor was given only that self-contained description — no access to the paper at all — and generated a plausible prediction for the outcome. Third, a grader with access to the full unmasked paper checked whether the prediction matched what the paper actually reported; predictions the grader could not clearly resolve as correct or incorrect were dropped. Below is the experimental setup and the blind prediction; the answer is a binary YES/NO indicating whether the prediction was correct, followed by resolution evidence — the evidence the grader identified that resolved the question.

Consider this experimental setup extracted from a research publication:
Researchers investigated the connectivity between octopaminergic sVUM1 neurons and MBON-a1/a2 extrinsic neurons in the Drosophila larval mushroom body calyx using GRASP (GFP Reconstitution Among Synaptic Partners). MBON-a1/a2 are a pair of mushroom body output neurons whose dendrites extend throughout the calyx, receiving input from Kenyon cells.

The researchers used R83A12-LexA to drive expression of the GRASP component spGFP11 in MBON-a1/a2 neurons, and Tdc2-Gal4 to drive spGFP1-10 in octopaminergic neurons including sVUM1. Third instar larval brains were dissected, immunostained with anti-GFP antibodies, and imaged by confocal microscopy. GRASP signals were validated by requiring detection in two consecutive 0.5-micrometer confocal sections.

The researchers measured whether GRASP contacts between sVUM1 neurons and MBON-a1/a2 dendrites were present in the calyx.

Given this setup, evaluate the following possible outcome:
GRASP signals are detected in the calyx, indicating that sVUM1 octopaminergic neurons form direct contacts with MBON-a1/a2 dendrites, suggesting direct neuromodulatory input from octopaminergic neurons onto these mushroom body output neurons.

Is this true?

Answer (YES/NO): YES